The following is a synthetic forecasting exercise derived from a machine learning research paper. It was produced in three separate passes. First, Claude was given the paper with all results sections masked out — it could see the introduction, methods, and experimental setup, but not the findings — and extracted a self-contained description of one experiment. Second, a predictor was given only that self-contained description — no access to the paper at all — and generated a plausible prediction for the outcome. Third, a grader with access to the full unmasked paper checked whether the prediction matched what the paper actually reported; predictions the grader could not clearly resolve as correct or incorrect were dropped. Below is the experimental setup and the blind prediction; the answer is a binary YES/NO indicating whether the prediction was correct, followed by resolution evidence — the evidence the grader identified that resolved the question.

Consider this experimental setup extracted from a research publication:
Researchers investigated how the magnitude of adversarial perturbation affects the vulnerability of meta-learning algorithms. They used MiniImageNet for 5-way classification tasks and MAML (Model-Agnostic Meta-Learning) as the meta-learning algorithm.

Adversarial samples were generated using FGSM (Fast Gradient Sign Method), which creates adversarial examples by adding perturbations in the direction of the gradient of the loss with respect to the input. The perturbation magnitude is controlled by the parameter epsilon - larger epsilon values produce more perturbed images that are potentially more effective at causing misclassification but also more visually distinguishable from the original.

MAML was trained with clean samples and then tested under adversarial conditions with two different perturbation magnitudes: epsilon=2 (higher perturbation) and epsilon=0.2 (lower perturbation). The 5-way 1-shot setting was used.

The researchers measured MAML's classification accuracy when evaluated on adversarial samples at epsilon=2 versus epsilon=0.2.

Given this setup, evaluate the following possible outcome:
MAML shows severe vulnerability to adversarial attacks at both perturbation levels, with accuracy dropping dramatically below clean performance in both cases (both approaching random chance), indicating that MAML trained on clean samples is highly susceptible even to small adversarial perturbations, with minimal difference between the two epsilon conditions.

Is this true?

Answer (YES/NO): NO